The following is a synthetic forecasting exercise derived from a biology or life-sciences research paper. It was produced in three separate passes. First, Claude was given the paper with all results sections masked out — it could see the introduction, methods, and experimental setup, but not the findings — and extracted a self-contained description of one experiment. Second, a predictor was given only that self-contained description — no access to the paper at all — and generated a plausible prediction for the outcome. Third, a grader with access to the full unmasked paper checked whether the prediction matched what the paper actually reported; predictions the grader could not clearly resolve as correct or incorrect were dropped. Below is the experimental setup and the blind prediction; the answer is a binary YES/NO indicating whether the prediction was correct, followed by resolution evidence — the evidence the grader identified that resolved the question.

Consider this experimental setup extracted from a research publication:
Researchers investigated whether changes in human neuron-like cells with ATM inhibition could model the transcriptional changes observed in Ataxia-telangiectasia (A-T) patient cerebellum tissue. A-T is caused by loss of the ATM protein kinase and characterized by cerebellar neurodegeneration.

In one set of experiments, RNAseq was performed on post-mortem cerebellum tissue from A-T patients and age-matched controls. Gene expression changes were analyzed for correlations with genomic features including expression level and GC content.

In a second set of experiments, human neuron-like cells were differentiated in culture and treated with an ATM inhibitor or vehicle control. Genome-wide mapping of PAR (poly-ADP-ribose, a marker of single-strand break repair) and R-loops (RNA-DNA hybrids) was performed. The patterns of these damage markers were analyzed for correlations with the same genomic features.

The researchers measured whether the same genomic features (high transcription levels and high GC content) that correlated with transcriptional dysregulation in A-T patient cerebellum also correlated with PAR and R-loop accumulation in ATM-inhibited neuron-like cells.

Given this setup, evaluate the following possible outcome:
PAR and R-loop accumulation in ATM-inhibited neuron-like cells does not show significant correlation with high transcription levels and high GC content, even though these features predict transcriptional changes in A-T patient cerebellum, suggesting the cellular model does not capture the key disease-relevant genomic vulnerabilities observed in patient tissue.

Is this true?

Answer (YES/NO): NO